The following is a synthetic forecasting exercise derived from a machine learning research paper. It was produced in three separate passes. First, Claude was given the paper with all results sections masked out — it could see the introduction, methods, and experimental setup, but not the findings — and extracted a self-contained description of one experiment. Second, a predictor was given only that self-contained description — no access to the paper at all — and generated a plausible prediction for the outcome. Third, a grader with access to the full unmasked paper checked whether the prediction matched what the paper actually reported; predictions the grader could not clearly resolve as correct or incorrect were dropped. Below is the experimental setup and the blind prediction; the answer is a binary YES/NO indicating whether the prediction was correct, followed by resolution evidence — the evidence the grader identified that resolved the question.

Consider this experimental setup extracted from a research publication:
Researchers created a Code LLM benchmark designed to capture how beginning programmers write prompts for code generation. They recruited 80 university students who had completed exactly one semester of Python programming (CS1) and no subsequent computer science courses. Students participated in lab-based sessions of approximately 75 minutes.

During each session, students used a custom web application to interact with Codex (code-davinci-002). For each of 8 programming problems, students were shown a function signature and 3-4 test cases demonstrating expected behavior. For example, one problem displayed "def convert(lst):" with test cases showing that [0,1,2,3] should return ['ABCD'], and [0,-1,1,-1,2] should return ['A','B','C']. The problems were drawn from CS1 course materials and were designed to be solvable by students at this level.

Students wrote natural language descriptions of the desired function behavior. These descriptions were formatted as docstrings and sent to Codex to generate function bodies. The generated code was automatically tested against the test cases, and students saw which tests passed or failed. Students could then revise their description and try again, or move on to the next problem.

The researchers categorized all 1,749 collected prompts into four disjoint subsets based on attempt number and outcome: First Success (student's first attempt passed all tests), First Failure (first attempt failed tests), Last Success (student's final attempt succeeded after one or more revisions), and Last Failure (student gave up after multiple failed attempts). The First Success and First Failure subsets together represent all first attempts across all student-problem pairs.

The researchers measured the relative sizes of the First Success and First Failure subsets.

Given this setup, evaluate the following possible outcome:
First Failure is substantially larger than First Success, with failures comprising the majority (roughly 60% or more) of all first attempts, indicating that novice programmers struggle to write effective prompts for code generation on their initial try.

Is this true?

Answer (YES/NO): YES